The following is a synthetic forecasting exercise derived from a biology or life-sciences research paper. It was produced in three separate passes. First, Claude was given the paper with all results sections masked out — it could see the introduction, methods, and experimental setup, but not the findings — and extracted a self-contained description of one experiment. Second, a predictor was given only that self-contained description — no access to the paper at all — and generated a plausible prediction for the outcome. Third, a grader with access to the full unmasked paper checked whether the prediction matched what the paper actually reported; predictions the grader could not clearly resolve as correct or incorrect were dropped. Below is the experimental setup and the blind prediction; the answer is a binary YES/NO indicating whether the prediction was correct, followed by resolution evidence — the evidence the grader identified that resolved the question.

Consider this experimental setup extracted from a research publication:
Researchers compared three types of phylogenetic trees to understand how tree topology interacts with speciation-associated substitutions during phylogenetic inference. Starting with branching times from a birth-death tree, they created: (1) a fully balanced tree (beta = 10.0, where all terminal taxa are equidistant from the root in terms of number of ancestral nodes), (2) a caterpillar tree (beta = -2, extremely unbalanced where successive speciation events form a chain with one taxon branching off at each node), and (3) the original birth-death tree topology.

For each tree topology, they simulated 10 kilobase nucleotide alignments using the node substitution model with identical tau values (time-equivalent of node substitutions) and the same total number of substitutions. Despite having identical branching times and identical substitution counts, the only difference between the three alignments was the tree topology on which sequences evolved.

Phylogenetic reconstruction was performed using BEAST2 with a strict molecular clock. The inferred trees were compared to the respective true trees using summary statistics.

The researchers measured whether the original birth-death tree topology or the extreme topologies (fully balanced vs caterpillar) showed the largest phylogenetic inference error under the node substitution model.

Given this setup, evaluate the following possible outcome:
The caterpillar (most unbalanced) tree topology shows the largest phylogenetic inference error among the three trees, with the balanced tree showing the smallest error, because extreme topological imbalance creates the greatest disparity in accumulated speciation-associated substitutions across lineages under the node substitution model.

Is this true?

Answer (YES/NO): YES